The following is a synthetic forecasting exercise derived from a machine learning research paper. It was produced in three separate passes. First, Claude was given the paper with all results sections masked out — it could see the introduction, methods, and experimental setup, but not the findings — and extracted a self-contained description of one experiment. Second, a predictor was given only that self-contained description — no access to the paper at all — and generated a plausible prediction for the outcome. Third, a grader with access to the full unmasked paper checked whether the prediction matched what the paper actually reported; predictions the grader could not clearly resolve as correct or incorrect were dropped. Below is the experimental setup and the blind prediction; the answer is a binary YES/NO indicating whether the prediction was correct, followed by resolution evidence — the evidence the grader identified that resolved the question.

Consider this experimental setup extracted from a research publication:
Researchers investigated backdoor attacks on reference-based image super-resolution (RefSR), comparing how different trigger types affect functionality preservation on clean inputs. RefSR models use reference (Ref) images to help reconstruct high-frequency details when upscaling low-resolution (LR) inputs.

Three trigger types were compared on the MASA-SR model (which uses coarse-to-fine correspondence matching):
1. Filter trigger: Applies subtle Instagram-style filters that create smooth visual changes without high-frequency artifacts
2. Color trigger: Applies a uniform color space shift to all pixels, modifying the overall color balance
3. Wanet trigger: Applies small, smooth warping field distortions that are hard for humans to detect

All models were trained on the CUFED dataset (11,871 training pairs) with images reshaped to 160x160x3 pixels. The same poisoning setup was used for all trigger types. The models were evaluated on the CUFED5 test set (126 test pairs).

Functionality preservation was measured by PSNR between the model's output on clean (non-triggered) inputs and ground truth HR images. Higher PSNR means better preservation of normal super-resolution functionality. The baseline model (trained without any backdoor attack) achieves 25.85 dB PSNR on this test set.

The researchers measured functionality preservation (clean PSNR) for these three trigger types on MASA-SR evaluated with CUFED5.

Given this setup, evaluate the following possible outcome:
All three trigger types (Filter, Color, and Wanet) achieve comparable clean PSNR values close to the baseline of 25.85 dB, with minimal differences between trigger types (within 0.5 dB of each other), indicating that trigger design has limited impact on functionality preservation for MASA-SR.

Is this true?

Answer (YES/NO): NO